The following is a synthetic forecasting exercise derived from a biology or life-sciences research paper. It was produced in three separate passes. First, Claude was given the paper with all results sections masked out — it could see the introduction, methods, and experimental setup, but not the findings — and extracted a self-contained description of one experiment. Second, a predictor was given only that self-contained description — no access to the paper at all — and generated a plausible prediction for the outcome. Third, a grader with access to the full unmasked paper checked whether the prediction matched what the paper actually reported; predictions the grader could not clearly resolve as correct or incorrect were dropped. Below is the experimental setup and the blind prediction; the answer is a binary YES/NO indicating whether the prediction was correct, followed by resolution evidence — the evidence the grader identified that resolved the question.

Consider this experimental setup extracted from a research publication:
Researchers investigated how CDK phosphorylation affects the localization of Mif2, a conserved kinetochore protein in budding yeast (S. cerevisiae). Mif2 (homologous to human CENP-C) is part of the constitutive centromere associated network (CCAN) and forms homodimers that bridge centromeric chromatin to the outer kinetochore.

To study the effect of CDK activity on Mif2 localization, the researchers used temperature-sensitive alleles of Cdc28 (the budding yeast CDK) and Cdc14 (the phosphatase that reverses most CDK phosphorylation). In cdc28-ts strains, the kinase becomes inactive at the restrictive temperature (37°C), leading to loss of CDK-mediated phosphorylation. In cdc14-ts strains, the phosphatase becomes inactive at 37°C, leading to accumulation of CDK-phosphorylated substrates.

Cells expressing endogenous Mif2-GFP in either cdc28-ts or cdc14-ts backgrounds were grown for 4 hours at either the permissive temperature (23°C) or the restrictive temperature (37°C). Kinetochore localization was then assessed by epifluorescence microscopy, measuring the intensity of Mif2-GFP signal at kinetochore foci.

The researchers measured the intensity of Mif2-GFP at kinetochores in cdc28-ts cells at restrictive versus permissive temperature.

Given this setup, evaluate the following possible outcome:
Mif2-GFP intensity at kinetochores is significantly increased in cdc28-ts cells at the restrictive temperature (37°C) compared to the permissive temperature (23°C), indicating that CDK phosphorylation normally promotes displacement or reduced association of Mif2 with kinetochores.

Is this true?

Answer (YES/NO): NO